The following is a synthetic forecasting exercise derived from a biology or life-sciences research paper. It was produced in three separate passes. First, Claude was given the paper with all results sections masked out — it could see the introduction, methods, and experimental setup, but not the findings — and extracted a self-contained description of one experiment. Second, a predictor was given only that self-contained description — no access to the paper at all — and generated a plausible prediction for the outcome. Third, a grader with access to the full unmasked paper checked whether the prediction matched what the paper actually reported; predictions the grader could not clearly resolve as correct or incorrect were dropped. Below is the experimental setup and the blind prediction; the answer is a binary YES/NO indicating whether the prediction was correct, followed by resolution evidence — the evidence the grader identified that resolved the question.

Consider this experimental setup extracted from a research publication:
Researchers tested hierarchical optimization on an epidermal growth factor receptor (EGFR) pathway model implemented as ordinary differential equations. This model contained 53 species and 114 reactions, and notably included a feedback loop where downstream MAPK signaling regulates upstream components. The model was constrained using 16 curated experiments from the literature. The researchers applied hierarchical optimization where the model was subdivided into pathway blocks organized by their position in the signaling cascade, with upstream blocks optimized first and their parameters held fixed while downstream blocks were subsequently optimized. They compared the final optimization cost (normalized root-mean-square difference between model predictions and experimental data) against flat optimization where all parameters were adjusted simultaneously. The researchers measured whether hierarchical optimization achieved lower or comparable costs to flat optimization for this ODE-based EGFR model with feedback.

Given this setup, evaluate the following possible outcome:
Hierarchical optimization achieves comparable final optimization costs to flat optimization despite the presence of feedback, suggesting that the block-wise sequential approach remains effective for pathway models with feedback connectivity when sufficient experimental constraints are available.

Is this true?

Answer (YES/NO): NO